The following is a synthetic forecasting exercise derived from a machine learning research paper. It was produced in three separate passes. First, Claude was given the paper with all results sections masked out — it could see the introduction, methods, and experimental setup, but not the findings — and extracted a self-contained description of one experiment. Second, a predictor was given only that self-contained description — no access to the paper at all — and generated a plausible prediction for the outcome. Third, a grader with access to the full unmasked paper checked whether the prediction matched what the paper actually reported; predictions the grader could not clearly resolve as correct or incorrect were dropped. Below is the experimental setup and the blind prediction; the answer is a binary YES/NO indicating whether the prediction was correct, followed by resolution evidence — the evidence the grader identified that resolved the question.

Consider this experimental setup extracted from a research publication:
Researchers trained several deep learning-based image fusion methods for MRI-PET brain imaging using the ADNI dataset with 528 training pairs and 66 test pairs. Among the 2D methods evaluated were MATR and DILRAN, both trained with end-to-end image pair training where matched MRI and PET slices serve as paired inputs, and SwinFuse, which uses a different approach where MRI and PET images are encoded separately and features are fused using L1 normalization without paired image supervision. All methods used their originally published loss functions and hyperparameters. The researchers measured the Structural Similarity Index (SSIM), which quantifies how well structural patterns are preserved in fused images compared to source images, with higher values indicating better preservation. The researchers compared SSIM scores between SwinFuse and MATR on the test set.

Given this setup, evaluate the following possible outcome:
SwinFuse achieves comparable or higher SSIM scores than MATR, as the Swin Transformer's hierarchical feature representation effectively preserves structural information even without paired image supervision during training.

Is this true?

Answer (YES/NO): NO